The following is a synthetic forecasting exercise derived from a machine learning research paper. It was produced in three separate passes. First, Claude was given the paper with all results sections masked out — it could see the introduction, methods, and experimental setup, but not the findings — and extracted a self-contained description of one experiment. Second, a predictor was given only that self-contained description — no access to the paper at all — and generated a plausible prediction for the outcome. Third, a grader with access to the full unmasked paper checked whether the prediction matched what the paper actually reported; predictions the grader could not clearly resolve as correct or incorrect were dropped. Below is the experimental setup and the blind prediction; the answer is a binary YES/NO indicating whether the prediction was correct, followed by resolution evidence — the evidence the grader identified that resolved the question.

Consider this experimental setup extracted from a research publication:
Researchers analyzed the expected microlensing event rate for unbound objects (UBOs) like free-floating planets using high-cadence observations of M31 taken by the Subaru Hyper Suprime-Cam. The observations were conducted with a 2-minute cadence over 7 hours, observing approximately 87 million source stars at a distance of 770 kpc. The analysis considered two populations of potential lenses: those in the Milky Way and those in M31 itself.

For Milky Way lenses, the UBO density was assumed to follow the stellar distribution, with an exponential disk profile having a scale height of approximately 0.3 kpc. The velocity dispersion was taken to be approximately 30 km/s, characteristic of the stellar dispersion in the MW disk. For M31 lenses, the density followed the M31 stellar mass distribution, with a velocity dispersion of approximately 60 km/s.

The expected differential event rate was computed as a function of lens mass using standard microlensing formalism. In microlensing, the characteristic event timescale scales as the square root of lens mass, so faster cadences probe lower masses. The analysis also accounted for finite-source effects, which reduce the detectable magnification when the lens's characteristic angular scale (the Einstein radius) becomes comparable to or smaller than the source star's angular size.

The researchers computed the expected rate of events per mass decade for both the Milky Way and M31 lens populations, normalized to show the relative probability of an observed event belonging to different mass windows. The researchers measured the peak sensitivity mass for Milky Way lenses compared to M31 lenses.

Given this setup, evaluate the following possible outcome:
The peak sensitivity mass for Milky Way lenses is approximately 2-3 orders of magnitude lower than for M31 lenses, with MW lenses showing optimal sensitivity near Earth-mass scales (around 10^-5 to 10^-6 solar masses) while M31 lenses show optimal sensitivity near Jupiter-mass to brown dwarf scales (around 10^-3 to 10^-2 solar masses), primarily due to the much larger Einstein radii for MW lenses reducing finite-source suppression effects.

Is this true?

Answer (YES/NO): NO